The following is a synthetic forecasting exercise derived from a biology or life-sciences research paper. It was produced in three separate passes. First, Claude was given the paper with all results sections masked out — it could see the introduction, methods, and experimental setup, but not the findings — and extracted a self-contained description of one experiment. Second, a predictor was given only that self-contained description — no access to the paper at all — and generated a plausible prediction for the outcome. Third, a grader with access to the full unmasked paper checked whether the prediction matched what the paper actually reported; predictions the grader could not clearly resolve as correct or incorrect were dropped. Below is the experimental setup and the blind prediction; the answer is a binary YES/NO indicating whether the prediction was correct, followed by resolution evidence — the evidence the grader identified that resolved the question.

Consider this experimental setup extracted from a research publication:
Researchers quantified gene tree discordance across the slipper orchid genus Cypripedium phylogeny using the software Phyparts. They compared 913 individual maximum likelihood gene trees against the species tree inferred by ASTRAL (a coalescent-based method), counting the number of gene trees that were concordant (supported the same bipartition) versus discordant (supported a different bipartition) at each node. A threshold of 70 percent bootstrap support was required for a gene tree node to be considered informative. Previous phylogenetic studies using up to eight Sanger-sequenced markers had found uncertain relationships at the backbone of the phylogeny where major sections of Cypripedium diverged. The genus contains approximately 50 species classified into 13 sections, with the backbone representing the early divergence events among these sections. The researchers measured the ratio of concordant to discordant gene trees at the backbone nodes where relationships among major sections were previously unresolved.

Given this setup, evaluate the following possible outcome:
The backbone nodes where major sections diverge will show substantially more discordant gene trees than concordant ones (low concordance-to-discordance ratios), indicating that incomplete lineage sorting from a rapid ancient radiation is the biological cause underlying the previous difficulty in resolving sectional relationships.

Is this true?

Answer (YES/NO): YES